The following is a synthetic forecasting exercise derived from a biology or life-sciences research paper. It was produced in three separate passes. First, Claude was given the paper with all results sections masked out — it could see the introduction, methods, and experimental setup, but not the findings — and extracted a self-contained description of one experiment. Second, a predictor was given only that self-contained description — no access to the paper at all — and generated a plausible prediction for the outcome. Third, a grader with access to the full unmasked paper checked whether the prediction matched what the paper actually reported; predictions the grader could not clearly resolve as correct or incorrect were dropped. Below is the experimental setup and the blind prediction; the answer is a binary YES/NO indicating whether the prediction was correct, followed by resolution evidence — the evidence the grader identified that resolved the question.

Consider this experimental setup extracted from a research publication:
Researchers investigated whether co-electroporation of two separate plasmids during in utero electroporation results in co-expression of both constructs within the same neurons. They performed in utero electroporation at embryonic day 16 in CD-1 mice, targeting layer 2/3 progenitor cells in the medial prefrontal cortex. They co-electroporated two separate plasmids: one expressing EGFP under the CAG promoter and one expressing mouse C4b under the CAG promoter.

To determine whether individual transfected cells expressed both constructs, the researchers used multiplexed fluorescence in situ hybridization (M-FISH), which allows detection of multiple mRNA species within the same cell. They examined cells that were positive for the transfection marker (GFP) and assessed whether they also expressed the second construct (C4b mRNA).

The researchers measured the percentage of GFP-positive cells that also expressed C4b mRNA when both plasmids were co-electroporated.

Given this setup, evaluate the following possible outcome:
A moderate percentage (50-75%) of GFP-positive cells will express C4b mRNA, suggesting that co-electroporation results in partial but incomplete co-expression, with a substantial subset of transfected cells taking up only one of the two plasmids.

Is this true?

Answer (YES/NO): NO